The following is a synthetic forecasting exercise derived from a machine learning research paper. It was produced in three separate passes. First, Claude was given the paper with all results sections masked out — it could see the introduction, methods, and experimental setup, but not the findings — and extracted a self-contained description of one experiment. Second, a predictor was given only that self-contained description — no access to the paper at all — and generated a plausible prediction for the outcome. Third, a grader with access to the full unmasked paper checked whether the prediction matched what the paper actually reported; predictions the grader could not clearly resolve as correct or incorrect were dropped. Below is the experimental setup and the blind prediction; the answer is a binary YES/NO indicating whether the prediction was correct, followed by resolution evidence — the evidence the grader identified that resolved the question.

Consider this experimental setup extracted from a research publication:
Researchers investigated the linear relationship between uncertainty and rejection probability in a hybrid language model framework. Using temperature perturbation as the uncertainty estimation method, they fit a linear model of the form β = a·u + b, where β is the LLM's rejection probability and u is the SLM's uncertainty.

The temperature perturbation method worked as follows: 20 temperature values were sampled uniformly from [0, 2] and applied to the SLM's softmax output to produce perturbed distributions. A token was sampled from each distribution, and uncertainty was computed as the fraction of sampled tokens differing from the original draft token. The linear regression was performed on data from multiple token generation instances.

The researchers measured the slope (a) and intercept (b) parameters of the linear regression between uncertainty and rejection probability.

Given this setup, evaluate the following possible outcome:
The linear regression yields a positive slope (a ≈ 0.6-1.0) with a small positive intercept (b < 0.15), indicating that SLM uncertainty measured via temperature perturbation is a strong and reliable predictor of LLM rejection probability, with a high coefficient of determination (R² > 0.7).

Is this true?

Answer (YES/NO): NO